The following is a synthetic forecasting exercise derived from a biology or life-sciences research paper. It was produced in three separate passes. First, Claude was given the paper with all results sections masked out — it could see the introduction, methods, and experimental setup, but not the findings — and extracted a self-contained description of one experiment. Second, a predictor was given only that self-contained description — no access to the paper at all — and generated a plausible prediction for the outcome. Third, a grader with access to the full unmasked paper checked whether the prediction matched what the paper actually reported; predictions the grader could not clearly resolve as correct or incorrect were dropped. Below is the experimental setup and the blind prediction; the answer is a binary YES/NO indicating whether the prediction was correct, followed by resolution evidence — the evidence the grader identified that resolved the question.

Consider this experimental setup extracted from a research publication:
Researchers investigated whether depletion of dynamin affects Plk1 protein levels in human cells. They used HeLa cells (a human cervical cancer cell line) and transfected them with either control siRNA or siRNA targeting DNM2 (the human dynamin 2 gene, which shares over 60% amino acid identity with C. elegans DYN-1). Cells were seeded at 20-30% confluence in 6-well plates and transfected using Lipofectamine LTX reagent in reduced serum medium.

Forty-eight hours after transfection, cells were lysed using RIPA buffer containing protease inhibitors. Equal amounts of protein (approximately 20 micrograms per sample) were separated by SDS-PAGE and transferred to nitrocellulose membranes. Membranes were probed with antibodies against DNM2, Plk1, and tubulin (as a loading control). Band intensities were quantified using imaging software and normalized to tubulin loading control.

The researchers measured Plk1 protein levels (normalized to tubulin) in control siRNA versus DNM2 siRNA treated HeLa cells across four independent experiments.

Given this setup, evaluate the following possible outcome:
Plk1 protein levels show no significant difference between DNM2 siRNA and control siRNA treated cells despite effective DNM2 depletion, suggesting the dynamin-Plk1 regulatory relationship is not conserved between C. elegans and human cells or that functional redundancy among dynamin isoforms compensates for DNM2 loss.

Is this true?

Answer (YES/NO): YES